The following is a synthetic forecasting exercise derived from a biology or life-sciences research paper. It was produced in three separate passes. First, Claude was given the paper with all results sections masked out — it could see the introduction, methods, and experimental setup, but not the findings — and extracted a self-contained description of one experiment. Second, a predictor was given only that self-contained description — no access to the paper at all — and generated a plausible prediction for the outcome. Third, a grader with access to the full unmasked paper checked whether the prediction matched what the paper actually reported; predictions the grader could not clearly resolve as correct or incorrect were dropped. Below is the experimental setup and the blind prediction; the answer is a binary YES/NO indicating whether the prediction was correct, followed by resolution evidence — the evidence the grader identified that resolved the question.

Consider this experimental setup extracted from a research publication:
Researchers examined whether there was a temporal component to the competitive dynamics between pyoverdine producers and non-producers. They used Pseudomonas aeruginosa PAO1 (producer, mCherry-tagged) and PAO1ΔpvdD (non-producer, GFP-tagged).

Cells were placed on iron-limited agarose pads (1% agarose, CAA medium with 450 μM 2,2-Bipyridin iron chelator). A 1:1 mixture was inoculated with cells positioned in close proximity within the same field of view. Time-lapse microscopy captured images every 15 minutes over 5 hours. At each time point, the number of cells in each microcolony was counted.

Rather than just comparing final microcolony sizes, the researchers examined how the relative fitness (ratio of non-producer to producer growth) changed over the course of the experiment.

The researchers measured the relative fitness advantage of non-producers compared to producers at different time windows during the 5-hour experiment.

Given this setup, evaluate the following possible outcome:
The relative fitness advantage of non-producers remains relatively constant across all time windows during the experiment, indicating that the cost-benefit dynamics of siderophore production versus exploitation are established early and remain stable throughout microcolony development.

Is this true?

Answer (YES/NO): NO